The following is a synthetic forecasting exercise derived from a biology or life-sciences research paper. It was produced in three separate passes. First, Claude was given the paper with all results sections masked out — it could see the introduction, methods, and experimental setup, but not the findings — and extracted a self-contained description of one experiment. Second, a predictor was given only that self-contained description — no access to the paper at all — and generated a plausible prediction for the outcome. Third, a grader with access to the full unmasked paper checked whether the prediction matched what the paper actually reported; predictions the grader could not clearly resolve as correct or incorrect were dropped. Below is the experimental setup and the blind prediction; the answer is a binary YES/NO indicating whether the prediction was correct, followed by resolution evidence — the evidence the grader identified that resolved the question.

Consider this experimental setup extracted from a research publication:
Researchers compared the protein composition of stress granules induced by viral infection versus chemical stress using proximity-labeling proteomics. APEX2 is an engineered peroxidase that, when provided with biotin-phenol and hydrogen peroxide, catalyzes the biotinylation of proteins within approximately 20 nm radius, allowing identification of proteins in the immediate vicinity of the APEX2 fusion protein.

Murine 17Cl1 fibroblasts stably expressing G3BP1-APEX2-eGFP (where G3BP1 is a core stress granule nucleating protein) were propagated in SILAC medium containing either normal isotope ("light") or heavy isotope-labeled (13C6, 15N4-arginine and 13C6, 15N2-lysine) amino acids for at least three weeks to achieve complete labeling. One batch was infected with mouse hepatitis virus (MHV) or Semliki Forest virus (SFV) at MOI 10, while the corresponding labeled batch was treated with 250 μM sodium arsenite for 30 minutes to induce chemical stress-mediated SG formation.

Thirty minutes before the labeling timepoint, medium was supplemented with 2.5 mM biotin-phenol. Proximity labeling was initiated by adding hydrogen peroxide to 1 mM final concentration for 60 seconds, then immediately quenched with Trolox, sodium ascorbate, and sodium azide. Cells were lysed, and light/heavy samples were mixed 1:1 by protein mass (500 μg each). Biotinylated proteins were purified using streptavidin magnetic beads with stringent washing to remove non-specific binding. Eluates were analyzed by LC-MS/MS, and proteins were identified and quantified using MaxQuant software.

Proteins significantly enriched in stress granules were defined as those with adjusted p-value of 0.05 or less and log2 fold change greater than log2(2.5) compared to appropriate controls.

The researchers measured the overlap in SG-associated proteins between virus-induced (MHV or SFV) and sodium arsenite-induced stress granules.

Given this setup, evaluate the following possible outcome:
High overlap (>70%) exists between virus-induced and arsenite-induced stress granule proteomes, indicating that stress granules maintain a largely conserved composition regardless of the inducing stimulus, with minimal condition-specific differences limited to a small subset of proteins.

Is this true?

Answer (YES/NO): NO